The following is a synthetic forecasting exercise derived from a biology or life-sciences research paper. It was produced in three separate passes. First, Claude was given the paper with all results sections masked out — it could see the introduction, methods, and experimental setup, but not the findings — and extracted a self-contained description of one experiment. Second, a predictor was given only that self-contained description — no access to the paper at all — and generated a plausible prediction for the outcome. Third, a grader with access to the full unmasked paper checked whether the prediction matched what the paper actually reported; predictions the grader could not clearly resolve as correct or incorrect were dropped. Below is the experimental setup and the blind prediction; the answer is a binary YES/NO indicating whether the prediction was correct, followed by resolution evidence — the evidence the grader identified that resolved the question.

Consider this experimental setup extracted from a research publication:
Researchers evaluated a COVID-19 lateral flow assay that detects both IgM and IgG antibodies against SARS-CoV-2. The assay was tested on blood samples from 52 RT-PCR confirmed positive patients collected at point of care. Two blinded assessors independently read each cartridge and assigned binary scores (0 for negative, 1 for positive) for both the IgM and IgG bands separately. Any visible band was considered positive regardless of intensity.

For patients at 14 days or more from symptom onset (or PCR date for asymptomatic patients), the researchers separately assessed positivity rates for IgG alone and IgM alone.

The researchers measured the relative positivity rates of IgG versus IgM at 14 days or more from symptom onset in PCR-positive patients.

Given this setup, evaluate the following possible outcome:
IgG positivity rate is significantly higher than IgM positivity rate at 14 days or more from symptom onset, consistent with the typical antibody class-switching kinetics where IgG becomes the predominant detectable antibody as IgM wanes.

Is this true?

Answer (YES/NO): NO